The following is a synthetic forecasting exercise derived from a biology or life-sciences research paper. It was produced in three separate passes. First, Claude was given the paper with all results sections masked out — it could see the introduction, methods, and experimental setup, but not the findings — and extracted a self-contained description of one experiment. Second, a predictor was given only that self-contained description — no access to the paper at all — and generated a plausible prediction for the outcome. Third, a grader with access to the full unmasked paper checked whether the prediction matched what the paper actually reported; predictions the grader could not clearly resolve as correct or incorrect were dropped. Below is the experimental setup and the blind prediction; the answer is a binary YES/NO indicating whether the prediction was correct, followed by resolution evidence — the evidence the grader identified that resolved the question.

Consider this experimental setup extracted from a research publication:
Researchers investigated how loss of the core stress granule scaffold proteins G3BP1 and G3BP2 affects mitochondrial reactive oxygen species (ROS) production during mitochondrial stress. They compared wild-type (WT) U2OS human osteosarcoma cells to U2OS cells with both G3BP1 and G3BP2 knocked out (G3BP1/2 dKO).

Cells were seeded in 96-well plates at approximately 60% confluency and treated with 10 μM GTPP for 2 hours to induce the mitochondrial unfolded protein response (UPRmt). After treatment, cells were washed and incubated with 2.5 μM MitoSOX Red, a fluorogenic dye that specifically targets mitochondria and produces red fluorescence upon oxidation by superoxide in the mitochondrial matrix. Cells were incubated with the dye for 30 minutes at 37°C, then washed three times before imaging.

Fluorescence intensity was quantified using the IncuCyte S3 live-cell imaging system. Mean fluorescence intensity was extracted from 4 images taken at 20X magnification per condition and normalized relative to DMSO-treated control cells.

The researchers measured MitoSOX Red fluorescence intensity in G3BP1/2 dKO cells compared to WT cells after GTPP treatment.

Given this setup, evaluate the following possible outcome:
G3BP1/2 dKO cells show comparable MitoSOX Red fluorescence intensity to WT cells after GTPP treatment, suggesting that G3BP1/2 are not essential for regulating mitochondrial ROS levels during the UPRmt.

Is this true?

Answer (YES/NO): NO